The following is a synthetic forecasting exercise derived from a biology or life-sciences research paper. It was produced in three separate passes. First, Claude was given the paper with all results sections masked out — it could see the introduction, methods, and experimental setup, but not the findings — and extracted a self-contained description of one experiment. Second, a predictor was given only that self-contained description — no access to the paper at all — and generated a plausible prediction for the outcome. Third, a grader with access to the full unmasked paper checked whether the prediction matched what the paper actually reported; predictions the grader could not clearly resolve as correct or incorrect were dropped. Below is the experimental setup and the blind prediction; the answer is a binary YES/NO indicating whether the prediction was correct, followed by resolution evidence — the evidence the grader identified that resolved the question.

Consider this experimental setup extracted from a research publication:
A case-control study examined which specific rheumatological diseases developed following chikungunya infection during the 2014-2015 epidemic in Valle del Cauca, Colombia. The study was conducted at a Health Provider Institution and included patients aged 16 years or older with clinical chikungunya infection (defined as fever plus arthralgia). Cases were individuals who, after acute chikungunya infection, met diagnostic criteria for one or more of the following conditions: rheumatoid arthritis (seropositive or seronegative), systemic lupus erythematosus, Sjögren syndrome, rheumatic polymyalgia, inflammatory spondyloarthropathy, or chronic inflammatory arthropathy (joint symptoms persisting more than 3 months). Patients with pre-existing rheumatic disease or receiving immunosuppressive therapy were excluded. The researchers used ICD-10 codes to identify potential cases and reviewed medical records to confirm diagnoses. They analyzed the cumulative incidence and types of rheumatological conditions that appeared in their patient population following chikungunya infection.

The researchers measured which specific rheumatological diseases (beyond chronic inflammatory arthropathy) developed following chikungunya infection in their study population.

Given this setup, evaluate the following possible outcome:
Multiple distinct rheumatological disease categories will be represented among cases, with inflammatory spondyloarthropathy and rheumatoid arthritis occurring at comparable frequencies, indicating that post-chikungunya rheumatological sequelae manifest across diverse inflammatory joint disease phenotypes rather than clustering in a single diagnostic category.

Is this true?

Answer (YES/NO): NO